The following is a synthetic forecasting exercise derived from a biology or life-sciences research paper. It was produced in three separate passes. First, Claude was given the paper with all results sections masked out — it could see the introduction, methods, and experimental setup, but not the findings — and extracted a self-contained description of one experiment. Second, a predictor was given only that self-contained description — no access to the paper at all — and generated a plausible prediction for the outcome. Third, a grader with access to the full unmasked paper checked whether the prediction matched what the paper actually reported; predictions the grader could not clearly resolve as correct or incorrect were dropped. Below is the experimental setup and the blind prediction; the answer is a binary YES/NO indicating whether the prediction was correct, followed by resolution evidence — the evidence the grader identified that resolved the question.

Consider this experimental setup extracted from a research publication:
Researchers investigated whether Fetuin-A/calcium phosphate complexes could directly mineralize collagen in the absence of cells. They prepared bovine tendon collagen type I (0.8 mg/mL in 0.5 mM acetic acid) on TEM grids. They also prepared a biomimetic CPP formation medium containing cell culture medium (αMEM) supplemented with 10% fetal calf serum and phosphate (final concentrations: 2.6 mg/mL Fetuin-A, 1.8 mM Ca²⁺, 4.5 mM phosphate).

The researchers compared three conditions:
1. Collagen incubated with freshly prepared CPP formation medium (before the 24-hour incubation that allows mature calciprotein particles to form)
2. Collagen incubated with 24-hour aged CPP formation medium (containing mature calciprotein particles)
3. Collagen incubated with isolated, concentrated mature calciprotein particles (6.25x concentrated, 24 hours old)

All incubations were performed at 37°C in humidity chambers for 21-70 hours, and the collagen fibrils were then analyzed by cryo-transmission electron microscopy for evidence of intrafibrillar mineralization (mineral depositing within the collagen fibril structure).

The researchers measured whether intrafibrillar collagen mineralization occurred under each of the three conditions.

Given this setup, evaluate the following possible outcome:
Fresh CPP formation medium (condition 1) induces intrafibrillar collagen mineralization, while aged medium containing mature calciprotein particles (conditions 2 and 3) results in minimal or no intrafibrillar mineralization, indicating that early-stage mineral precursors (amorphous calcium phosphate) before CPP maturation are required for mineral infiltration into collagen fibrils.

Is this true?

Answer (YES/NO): YES